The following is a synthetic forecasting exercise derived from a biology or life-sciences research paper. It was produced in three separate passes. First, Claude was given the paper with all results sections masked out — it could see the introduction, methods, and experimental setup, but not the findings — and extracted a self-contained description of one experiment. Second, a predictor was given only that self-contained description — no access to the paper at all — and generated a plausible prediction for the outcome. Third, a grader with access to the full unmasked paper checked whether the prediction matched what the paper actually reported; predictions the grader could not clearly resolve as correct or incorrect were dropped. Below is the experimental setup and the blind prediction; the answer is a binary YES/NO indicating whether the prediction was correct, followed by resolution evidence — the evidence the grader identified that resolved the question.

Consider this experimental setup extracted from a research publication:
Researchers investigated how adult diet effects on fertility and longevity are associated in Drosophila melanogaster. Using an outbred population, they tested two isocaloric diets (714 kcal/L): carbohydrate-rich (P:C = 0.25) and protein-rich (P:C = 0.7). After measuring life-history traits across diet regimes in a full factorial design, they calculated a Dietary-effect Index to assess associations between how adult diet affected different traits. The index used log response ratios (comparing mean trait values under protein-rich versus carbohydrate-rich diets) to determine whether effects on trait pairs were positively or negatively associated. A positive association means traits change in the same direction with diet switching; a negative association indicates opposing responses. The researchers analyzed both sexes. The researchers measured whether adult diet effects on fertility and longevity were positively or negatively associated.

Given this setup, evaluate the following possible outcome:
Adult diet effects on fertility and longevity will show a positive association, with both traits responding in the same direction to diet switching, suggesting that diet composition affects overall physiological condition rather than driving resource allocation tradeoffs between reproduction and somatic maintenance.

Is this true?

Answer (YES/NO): YES